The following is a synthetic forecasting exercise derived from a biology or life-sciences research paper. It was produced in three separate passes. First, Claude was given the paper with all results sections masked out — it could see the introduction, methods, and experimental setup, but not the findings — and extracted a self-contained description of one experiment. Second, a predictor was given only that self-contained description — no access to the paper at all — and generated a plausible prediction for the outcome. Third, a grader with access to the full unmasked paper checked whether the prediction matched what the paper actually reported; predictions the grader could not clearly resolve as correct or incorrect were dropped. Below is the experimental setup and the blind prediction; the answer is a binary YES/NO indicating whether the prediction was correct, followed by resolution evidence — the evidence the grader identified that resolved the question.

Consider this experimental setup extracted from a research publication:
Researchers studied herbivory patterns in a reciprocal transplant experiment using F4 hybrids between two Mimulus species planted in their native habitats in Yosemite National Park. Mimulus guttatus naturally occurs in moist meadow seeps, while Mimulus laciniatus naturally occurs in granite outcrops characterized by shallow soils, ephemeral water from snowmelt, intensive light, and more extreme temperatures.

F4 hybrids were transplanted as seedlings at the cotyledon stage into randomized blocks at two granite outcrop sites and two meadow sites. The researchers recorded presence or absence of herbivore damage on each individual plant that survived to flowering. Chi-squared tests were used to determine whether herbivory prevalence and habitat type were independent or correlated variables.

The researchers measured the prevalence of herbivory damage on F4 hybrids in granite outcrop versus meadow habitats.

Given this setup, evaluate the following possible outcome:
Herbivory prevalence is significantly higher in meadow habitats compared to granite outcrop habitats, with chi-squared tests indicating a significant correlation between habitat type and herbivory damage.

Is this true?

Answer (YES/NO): YES